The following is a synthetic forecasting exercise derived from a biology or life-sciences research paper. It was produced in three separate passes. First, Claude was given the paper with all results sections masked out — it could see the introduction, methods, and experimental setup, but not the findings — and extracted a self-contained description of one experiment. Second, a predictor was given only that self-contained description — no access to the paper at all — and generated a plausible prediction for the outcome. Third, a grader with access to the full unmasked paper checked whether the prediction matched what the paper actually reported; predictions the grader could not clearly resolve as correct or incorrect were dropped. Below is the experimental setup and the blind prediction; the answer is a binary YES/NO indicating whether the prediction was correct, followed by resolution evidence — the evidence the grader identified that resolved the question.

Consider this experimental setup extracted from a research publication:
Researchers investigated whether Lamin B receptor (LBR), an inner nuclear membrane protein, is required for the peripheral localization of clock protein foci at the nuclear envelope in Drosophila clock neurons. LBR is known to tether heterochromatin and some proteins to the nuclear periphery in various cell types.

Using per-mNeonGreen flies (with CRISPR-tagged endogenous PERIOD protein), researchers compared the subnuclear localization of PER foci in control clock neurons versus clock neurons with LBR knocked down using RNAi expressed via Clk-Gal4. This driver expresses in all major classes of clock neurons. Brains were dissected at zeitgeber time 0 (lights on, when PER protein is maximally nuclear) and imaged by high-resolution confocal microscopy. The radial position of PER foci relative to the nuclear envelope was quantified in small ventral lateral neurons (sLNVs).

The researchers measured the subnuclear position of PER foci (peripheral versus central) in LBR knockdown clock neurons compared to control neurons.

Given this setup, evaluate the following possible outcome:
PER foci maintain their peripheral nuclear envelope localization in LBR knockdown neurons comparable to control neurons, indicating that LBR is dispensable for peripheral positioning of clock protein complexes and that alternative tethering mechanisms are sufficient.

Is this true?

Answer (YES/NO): NO